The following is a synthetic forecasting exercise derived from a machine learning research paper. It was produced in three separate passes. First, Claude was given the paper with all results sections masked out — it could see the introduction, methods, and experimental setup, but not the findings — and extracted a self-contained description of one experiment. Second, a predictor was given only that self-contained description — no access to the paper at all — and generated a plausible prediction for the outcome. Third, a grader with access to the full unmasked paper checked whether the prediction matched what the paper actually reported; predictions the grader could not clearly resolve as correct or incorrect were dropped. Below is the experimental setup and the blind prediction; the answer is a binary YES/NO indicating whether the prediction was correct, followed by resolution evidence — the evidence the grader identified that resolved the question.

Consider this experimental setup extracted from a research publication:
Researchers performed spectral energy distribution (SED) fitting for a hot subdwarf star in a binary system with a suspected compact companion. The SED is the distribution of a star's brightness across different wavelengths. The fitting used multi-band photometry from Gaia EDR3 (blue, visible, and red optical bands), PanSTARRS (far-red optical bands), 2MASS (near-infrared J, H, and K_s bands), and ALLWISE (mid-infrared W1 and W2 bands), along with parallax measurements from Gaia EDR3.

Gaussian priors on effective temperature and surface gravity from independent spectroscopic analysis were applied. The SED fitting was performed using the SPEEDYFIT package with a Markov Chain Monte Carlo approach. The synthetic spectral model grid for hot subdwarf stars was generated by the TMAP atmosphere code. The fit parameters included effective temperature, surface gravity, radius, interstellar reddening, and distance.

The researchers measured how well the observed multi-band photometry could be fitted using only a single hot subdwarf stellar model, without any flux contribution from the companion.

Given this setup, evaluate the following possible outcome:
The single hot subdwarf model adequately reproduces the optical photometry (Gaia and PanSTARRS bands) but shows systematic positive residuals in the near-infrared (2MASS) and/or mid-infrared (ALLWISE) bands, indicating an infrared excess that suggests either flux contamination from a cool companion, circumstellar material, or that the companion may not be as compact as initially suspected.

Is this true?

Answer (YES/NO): NO